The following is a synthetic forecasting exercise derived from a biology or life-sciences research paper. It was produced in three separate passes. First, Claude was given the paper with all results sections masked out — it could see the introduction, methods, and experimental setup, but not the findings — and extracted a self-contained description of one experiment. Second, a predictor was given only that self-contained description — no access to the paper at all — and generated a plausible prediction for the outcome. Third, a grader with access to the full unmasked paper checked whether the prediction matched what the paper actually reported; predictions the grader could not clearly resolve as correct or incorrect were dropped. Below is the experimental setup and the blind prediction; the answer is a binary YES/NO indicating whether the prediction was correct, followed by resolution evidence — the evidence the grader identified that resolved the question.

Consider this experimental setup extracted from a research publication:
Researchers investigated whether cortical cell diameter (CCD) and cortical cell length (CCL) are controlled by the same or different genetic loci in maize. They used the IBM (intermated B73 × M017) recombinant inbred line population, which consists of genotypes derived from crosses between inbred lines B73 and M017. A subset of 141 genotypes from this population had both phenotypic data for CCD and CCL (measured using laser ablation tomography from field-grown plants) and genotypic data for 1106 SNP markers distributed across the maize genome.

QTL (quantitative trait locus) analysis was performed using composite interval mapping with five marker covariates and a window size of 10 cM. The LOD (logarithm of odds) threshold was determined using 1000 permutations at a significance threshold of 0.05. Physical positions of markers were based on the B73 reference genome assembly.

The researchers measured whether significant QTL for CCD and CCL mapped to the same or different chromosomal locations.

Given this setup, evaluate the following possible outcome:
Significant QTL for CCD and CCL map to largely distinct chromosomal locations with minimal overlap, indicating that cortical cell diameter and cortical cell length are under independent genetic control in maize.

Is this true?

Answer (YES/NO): YES